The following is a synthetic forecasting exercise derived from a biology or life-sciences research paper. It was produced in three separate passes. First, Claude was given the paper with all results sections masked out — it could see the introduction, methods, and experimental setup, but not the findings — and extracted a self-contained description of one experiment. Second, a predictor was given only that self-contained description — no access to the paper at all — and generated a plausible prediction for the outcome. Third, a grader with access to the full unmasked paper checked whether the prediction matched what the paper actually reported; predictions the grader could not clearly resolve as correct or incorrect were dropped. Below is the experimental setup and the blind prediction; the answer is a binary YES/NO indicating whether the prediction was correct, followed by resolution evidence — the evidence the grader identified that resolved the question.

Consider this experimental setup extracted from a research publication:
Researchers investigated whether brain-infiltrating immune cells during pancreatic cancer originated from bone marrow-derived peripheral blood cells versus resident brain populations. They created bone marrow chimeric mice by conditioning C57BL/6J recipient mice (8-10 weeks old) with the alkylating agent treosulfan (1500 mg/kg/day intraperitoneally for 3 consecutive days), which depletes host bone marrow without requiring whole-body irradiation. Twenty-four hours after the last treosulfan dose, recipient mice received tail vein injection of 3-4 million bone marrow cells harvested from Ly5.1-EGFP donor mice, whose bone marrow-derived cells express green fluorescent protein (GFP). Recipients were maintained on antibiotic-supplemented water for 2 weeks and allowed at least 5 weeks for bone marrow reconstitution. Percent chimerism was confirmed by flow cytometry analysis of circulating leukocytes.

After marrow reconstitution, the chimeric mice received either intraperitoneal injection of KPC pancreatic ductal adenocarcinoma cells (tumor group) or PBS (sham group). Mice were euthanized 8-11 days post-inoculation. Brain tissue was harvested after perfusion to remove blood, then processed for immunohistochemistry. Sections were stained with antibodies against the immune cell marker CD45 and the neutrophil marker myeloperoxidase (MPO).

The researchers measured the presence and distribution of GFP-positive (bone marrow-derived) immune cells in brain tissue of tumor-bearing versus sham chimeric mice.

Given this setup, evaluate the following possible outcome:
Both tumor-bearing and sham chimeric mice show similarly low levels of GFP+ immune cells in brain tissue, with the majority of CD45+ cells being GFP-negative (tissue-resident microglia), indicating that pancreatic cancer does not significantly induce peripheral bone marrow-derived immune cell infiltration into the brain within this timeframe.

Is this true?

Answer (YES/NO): NO